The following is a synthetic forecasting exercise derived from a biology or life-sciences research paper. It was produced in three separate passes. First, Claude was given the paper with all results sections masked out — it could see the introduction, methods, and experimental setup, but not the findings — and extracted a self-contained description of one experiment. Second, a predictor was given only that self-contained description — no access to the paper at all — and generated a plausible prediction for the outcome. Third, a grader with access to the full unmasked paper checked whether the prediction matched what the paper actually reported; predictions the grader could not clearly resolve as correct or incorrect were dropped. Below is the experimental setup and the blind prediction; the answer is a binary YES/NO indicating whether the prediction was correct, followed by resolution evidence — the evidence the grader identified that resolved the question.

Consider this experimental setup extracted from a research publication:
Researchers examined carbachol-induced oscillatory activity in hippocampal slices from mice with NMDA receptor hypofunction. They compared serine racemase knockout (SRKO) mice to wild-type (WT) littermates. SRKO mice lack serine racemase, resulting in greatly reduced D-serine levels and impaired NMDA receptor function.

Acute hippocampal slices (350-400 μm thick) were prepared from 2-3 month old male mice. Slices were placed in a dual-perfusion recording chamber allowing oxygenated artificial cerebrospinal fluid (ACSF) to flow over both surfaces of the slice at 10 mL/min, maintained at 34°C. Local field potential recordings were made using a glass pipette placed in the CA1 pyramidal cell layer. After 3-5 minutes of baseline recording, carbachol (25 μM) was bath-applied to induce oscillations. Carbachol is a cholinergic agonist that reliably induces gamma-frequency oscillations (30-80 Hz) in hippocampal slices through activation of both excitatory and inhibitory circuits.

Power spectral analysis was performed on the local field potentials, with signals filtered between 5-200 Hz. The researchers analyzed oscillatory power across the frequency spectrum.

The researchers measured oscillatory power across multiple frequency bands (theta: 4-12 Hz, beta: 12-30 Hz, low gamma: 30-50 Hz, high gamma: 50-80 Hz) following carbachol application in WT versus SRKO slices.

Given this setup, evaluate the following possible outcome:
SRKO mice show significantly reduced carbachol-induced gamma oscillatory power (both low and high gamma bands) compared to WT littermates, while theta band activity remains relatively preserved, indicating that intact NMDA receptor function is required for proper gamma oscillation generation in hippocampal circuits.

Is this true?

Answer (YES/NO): NO